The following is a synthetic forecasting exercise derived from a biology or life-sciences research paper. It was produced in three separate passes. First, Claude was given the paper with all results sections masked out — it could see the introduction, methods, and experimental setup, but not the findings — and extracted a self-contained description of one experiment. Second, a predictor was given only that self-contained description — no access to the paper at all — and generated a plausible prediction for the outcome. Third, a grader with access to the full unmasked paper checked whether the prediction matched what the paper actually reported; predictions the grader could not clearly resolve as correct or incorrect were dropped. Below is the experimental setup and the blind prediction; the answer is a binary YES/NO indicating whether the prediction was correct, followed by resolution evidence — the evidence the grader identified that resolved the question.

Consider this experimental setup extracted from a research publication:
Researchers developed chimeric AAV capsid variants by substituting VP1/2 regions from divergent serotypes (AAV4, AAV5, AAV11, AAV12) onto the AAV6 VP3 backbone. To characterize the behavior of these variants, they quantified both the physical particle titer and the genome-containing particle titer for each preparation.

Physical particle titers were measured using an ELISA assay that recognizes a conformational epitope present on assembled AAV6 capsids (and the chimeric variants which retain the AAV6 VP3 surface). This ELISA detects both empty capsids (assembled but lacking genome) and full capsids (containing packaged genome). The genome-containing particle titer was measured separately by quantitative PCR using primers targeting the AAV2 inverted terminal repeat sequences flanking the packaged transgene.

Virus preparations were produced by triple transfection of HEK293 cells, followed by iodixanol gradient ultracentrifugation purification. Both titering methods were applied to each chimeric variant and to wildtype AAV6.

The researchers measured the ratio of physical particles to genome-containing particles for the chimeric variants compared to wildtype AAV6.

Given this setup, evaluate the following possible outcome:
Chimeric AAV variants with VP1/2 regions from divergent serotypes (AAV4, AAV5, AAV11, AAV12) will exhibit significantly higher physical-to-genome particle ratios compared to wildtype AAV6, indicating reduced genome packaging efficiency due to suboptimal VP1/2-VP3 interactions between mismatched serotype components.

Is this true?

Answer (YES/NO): NO